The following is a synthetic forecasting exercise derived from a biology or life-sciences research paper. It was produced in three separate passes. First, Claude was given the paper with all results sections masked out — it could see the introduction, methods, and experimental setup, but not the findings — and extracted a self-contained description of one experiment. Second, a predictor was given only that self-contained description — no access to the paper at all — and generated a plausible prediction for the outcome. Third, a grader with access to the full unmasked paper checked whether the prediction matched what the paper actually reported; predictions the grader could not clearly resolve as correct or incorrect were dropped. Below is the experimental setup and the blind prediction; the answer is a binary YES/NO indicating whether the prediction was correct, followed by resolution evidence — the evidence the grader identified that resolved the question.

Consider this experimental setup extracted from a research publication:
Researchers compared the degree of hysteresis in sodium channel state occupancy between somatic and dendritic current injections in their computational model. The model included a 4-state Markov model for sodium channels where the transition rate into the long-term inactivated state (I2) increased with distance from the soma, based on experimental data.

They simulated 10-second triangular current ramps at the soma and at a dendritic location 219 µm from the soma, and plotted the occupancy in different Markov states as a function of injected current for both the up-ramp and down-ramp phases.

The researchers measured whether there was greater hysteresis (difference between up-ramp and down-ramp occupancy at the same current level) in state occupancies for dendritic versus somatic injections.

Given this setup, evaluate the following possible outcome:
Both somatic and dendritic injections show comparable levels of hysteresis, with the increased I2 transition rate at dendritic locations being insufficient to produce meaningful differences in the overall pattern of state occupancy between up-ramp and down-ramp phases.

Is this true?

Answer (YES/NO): NO